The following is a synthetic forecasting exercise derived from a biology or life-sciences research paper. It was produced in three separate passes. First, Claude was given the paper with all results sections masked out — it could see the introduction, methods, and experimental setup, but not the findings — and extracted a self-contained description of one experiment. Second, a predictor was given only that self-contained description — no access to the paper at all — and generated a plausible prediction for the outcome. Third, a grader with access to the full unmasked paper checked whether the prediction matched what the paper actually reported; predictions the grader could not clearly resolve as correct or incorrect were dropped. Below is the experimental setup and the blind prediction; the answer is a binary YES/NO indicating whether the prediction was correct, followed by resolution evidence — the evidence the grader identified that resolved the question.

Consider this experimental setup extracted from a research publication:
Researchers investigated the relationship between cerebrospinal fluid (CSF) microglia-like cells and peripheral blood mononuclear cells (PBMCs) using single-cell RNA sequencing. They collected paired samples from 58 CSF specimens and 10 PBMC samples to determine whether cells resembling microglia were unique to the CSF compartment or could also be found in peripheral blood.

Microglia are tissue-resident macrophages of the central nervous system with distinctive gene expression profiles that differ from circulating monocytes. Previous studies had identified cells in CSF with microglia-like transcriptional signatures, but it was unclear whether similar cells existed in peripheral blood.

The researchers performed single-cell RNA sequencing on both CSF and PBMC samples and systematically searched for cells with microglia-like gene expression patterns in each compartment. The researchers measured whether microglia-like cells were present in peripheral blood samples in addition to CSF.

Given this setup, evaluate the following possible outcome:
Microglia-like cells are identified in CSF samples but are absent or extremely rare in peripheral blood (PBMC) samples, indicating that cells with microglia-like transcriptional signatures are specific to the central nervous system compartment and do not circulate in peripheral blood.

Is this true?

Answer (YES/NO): NO